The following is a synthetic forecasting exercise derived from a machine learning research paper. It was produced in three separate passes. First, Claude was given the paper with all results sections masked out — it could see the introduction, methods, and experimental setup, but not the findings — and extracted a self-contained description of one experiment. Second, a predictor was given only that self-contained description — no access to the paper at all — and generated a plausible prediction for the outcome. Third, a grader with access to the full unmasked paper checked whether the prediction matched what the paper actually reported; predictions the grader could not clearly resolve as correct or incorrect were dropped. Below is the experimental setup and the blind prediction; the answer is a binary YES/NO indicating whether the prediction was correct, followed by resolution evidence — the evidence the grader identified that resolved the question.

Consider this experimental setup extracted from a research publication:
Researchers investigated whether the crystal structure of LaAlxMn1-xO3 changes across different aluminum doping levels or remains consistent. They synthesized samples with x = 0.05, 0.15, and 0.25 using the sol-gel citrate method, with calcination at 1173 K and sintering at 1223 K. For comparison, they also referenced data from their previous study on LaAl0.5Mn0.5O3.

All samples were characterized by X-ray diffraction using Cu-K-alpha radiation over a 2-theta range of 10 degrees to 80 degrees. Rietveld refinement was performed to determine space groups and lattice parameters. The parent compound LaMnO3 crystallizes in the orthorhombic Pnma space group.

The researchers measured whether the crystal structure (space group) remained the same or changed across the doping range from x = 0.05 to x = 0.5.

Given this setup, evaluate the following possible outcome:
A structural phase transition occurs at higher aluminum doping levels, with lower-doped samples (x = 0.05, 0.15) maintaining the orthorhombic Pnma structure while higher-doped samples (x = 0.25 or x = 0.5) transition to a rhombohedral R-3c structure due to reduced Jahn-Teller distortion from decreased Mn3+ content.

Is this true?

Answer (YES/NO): NO